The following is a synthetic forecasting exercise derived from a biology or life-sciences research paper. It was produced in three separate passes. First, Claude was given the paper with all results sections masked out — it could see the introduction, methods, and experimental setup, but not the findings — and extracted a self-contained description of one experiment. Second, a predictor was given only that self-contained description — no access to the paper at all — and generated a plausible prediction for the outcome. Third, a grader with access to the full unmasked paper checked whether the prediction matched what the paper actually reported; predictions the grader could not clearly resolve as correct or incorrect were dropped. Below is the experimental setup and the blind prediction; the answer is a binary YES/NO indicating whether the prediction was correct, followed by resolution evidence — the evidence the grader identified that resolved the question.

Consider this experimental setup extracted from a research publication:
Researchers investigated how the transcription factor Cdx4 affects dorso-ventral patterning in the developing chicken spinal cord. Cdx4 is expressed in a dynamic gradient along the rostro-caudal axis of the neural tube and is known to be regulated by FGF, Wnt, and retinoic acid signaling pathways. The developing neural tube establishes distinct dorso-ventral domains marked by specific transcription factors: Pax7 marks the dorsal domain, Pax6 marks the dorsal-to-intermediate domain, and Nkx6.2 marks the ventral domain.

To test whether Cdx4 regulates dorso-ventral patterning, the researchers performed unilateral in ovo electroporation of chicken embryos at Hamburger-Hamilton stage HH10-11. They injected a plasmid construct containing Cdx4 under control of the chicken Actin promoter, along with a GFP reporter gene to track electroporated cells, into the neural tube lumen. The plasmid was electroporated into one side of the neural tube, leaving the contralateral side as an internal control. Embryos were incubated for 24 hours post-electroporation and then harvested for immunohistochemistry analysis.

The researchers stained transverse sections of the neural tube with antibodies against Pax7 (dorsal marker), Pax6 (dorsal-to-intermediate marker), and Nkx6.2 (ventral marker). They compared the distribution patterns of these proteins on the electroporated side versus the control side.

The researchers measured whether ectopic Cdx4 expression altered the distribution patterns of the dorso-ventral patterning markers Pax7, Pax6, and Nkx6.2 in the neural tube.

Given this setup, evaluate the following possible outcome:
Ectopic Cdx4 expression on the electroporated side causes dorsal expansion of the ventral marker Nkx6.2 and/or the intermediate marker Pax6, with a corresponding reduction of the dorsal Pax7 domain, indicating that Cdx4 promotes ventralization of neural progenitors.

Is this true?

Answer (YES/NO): NO